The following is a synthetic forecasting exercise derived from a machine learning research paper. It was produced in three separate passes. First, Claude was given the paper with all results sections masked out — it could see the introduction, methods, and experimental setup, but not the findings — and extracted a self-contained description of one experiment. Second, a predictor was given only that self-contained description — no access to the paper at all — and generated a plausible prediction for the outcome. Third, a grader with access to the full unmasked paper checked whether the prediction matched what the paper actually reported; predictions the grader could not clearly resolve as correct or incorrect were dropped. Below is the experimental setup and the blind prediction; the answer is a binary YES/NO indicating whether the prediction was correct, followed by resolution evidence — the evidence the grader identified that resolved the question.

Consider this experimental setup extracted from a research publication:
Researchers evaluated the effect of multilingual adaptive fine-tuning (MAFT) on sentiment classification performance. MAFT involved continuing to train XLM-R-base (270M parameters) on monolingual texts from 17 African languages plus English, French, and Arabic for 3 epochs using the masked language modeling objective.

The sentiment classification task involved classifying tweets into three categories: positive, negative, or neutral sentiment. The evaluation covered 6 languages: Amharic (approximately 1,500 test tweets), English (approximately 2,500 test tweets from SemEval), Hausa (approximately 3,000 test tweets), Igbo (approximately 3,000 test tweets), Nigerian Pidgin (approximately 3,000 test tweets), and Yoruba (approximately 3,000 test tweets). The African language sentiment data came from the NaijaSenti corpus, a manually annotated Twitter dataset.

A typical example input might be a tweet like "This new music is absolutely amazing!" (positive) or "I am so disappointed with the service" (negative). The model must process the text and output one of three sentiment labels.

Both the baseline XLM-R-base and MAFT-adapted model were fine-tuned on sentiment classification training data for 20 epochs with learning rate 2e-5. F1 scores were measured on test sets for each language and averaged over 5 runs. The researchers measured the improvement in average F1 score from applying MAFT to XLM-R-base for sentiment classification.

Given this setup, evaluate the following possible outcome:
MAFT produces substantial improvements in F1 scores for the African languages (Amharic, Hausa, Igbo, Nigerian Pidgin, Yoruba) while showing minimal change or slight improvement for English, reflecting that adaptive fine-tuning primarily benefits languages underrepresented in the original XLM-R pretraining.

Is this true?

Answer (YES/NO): NO